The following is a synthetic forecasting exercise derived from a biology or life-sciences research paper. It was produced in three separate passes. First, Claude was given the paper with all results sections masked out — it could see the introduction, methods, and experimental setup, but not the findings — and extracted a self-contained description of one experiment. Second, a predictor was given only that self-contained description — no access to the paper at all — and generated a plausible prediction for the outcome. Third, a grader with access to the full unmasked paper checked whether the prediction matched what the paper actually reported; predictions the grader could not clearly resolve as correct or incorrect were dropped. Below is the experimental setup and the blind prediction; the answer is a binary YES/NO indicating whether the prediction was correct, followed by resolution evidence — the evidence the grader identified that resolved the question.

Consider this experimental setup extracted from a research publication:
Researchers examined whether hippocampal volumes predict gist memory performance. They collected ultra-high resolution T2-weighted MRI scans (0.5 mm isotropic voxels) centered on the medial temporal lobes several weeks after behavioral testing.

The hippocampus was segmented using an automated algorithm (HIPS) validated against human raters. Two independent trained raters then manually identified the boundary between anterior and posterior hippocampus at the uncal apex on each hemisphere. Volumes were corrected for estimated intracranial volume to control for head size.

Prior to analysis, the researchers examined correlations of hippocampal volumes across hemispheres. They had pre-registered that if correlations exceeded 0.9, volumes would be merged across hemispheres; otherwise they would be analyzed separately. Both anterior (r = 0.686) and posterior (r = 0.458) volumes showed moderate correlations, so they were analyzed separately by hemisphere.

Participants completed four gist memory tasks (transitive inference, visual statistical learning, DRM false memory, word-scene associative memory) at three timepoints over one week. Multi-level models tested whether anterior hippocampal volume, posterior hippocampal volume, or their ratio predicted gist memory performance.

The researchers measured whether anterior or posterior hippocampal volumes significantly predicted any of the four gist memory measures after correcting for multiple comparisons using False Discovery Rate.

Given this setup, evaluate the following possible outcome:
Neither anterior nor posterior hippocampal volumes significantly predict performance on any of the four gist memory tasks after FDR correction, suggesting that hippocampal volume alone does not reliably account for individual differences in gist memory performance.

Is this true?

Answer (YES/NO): YES